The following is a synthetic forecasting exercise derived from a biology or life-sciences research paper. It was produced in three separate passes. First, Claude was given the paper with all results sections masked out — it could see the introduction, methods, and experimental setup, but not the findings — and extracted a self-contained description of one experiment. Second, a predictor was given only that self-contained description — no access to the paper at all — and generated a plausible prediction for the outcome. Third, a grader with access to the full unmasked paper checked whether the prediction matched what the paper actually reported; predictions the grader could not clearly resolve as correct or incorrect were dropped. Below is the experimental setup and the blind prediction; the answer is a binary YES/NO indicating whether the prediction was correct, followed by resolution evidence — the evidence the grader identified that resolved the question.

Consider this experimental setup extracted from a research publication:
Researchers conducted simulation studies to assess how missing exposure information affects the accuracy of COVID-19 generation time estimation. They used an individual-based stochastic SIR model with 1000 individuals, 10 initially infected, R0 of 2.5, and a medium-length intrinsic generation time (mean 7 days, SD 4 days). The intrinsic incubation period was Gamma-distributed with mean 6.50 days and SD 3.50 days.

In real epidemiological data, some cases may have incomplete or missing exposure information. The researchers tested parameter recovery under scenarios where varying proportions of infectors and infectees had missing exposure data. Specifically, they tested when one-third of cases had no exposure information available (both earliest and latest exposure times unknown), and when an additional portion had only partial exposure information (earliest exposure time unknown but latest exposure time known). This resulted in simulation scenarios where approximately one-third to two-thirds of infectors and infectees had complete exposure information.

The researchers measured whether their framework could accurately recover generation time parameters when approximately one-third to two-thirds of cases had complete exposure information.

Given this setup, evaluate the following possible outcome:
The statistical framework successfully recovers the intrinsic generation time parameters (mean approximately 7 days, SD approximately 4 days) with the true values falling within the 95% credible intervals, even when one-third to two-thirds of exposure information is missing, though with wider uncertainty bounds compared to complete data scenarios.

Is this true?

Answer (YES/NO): NO